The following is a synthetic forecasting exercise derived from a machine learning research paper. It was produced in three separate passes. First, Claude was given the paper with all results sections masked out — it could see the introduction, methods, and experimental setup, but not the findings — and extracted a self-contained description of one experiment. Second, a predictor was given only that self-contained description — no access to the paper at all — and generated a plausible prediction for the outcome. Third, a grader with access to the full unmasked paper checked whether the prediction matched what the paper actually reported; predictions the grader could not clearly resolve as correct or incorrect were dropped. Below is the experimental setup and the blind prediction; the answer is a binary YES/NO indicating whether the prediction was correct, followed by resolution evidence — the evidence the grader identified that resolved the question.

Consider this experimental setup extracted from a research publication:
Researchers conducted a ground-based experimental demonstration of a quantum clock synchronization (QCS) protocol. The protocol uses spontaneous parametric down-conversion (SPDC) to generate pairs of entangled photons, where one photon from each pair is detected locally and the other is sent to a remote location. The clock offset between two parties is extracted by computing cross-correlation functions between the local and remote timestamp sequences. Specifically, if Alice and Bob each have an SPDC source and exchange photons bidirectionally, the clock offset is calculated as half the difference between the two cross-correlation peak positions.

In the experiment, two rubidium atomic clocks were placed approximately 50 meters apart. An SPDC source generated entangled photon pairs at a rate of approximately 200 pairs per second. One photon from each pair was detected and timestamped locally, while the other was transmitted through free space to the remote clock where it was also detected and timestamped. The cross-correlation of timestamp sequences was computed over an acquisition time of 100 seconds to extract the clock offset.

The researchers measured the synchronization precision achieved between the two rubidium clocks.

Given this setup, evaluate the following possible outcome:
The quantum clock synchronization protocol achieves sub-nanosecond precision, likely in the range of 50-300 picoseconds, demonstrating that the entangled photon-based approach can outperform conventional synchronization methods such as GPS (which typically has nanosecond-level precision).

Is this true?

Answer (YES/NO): YES